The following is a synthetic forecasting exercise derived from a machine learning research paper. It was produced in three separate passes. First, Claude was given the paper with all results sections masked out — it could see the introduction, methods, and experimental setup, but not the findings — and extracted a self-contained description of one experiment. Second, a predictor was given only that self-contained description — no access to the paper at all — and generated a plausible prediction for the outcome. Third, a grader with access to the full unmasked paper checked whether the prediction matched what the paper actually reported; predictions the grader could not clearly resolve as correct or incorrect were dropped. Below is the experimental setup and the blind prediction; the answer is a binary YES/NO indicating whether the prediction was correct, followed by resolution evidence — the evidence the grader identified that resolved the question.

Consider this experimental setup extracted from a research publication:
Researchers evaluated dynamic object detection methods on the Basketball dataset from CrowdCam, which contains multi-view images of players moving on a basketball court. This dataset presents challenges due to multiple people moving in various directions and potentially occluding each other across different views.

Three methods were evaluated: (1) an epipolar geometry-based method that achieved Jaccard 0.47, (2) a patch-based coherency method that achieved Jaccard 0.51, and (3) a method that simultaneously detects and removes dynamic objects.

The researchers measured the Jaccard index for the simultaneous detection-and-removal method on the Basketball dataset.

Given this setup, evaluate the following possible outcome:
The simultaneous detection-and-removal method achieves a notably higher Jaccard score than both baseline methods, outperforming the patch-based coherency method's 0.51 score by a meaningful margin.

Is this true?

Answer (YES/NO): NO